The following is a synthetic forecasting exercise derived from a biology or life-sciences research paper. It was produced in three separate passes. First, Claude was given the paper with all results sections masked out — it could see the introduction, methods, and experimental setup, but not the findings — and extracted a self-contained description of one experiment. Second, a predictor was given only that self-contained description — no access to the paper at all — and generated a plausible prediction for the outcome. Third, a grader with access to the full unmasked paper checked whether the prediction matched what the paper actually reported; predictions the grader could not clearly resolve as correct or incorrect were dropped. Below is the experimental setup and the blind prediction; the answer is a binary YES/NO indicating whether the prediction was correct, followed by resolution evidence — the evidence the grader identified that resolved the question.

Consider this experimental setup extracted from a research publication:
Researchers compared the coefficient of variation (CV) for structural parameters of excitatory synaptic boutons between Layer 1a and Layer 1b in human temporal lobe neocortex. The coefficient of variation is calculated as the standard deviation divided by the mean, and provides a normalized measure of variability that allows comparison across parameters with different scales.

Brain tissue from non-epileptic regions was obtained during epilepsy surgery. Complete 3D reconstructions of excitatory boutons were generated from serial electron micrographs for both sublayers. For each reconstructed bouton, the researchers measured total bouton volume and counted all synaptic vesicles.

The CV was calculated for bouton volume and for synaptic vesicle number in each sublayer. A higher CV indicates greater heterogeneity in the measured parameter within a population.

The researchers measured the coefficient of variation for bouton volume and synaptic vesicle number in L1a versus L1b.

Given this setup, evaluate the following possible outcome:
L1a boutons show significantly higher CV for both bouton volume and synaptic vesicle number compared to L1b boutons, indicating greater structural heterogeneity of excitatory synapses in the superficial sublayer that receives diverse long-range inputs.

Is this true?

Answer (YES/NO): NO